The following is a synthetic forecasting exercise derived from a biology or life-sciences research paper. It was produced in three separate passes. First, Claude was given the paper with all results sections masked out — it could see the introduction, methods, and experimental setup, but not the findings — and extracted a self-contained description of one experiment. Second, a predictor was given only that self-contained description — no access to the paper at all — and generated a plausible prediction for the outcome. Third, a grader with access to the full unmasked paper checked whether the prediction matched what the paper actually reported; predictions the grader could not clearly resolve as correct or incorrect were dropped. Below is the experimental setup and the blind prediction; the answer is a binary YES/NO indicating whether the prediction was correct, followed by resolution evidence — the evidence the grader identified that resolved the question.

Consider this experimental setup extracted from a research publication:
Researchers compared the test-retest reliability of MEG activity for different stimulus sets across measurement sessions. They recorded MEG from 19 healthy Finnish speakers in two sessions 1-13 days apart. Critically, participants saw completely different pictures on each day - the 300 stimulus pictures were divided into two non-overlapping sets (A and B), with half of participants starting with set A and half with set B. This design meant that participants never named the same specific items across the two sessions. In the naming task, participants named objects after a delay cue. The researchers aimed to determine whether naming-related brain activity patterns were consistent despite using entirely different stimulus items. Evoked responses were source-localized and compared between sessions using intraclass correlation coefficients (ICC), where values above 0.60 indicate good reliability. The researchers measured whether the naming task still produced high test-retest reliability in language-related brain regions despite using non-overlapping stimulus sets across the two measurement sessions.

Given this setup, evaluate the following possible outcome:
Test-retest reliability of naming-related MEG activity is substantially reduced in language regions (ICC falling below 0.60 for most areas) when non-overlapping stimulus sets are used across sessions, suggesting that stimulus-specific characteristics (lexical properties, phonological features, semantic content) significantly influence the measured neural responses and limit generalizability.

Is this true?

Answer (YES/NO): NO